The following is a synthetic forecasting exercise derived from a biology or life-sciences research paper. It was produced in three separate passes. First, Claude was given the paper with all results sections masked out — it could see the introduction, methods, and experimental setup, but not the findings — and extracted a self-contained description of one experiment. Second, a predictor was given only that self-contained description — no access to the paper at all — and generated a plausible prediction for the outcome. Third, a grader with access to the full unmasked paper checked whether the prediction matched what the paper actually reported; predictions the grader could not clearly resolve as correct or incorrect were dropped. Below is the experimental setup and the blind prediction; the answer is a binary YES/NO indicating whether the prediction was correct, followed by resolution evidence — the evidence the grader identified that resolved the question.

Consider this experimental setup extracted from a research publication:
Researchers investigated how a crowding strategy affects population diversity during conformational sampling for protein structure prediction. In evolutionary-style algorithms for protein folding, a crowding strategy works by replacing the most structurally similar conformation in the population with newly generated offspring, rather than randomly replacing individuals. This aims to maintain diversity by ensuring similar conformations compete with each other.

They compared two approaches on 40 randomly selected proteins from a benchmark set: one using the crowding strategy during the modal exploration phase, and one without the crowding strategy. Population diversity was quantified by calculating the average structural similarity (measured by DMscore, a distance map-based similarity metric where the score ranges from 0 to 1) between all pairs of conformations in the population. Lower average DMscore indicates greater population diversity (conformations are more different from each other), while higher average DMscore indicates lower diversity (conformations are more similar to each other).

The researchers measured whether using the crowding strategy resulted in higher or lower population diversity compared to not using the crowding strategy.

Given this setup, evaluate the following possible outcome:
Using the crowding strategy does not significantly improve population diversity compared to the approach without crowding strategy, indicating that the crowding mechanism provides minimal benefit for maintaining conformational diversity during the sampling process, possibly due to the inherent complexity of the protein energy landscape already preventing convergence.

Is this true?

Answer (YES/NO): NO